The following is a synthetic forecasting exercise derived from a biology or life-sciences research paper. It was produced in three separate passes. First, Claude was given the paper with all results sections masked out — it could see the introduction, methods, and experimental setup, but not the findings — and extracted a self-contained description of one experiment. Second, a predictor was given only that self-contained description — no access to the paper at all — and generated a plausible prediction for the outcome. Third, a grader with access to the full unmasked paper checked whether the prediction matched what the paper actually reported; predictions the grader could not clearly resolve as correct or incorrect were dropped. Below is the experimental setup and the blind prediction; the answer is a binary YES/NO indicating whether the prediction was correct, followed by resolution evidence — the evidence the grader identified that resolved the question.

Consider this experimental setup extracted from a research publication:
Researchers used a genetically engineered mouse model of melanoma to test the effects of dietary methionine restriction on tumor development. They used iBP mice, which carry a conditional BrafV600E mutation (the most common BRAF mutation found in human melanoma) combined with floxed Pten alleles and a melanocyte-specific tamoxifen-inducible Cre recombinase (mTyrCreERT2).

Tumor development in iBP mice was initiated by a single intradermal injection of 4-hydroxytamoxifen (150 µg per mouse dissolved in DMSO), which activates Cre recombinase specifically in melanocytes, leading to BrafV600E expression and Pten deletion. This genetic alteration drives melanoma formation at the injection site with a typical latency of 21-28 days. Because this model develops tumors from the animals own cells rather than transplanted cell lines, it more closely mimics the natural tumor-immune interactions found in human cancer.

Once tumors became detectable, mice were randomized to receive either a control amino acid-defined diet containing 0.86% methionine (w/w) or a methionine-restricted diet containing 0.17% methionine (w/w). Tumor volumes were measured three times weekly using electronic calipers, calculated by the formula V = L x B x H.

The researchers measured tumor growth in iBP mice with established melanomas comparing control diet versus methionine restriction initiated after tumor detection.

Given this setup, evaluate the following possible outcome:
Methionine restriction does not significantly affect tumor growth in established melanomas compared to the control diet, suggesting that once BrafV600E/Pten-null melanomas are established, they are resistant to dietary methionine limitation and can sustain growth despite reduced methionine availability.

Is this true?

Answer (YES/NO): NO